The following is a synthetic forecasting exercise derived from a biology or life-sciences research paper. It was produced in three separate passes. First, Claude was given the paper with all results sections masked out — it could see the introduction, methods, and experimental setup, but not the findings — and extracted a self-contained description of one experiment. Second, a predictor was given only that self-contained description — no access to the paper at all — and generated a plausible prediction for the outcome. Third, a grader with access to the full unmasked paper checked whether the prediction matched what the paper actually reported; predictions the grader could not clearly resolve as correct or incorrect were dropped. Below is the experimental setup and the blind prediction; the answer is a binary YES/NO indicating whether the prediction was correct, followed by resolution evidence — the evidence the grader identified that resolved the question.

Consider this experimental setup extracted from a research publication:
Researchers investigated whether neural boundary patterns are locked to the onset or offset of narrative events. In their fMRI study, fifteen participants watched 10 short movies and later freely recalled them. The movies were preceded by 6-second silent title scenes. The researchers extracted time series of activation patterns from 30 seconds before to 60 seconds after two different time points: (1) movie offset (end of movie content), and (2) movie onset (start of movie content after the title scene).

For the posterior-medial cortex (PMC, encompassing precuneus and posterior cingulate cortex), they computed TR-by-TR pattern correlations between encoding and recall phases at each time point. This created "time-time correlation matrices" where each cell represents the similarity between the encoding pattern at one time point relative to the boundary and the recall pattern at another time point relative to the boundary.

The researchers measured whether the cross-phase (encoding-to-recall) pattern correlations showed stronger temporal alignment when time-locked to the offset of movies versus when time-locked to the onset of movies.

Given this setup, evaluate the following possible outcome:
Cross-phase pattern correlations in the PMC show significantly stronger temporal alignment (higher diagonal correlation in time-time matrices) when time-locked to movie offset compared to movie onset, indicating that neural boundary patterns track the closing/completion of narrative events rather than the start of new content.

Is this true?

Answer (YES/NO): YES